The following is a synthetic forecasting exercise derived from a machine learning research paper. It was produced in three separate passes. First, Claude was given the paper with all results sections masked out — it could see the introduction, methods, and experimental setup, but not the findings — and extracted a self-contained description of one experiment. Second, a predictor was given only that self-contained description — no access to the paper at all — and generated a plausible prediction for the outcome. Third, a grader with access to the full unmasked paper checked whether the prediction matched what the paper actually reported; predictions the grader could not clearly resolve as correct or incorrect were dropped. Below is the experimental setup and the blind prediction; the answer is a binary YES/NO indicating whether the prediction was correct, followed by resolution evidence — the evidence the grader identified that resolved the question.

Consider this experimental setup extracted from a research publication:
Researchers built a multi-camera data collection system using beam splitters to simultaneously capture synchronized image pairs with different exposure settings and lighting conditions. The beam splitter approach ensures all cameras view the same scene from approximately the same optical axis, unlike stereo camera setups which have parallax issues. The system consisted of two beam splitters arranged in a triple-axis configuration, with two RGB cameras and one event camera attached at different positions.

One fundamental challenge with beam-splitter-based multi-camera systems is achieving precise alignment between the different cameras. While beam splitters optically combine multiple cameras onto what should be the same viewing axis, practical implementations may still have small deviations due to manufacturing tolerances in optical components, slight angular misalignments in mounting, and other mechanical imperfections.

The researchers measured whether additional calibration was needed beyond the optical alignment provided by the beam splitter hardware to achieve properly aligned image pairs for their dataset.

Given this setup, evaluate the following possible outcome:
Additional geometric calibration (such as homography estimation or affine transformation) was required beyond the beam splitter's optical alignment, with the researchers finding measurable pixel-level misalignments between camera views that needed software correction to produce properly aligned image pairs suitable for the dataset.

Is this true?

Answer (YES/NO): YES